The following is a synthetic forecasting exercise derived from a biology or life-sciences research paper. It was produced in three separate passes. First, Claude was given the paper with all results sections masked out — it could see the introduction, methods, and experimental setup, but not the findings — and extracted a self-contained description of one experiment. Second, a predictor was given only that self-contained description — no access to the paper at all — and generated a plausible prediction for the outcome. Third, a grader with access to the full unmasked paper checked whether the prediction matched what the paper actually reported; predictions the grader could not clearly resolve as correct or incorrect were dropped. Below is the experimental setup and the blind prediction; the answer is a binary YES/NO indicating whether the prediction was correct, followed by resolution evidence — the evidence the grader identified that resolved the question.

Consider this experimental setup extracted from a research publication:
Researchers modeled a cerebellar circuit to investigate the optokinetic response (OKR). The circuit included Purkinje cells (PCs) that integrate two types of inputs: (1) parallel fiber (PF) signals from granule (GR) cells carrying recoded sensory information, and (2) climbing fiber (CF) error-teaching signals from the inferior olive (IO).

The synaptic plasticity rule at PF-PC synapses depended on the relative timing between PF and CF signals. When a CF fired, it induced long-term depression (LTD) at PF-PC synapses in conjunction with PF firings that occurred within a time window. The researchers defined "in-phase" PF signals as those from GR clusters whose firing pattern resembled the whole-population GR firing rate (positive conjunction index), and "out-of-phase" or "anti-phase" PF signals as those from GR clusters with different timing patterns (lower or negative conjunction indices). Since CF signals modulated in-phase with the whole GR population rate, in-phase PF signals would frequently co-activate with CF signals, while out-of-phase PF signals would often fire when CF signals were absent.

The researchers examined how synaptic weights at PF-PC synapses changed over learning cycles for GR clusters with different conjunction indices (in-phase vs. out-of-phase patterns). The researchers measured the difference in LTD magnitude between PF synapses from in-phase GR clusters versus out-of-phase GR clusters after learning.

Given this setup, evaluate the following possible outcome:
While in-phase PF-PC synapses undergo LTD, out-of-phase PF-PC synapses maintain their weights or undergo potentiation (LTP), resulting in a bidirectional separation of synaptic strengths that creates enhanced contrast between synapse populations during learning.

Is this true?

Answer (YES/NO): NO